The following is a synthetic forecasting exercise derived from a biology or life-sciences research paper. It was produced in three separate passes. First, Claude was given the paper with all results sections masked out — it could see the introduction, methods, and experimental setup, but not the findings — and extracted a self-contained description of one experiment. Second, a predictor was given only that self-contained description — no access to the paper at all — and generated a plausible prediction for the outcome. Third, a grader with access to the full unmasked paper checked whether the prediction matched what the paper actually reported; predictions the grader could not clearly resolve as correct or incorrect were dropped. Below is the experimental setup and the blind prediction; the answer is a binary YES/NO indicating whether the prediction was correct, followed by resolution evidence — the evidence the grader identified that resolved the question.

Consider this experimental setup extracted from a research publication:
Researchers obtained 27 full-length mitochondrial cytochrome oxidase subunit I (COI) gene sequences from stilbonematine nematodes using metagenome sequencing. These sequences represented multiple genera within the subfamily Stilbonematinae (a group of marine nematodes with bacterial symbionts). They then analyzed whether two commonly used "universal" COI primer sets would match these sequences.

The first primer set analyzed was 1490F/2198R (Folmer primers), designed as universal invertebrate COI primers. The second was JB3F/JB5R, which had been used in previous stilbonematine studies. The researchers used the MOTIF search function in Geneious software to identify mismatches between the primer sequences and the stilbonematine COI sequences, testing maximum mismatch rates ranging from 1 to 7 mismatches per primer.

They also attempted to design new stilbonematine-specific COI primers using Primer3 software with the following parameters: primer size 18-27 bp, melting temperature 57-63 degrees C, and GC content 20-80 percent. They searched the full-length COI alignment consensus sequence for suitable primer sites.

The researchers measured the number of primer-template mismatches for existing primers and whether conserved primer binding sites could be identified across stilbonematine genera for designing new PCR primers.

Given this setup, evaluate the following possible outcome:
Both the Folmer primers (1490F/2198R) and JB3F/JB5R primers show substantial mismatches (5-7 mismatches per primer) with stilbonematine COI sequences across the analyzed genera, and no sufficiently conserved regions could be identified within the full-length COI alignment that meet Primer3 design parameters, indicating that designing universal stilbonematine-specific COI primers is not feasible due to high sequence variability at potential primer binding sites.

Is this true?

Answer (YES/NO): NO